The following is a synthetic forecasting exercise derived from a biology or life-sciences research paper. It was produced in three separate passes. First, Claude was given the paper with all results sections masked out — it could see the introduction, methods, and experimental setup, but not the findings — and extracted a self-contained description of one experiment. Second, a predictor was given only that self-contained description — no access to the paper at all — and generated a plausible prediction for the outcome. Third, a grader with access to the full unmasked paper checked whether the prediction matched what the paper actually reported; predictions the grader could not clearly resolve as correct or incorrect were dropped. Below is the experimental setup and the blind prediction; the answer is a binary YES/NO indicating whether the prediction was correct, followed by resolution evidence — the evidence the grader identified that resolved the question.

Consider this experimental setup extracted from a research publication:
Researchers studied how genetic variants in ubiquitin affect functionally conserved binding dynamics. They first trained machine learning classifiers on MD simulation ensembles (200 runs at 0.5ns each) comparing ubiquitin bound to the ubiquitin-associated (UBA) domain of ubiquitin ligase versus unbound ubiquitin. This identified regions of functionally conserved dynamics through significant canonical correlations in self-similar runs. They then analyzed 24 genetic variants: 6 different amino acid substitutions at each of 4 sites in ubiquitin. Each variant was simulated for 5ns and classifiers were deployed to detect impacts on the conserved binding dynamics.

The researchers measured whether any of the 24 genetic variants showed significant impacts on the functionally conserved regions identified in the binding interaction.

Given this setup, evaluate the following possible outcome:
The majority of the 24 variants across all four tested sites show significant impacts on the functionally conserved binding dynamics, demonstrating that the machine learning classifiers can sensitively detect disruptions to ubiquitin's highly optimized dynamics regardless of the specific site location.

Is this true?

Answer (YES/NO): NO